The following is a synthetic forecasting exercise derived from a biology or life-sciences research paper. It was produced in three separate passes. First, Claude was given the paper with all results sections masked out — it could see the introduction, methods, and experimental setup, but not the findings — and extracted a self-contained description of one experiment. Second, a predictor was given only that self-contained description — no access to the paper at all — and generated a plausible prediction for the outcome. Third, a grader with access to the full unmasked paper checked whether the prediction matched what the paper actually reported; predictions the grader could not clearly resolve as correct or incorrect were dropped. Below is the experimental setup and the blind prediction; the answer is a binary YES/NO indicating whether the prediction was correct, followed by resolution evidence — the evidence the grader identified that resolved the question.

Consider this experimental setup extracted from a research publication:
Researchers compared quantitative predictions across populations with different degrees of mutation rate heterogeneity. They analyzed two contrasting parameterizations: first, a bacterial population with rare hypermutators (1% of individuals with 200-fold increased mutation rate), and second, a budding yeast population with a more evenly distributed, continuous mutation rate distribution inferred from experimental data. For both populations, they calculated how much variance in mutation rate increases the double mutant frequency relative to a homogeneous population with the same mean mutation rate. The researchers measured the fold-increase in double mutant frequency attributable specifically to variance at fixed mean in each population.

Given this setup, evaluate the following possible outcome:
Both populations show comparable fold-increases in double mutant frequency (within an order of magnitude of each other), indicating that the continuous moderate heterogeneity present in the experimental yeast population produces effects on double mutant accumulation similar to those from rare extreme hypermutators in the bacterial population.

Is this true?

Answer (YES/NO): NO